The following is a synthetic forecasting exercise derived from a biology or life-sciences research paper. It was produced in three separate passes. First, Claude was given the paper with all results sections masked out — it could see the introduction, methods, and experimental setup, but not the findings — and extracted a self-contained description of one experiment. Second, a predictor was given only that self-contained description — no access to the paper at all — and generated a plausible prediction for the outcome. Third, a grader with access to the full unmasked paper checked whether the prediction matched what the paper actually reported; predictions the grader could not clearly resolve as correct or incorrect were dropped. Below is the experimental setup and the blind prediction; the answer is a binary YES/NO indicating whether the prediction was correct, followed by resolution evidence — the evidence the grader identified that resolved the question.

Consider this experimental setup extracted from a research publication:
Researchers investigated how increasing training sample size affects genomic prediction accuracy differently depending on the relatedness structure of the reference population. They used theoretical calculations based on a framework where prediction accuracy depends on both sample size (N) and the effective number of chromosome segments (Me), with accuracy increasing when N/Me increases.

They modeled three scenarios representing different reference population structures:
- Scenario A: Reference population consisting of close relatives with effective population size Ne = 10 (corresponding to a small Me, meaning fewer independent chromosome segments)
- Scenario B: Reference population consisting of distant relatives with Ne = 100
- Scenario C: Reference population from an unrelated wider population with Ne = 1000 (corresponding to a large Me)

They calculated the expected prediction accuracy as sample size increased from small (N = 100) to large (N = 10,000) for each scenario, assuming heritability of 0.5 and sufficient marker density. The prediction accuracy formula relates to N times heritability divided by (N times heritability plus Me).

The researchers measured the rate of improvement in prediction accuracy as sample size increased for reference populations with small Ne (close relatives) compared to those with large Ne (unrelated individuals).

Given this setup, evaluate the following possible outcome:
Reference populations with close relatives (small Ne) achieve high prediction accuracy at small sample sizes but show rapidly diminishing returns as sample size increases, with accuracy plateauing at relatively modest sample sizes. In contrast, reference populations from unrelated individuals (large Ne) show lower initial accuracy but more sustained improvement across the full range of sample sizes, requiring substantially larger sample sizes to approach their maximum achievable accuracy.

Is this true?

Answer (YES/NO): YES